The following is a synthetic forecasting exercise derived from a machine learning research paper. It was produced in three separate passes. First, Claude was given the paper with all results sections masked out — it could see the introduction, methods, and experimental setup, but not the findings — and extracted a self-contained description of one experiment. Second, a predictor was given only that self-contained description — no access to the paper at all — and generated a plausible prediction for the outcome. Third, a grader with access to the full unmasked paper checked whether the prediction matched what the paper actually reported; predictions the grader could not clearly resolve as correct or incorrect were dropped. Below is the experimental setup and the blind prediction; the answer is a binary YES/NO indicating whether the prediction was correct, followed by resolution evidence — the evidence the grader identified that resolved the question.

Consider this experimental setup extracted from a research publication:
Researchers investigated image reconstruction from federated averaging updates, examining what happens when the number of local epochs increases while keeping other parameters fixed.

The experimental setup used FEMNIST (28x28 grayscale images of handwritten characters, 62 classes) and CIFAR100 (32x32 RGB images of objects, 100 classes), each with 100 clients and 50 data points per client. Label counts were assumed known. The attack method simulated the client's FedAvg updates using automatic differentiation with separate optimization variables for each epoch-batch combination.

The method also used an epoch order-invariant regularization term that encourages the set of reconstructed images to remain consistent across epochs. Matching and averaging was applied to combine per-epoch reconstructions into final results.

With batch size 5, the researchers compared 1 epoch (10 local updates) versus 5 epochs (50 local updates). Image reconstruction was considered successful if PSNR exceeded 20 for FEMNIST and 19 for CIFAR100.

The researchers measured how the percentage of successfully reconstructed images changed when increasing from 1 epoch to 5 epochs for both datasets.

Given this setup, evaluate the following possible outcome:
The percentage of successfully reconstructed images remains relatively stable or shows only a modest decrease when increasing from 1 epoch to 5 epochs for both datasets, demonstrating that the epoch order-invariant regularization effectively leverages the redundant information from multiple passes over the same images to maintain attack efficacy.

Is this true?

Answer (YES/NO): NO